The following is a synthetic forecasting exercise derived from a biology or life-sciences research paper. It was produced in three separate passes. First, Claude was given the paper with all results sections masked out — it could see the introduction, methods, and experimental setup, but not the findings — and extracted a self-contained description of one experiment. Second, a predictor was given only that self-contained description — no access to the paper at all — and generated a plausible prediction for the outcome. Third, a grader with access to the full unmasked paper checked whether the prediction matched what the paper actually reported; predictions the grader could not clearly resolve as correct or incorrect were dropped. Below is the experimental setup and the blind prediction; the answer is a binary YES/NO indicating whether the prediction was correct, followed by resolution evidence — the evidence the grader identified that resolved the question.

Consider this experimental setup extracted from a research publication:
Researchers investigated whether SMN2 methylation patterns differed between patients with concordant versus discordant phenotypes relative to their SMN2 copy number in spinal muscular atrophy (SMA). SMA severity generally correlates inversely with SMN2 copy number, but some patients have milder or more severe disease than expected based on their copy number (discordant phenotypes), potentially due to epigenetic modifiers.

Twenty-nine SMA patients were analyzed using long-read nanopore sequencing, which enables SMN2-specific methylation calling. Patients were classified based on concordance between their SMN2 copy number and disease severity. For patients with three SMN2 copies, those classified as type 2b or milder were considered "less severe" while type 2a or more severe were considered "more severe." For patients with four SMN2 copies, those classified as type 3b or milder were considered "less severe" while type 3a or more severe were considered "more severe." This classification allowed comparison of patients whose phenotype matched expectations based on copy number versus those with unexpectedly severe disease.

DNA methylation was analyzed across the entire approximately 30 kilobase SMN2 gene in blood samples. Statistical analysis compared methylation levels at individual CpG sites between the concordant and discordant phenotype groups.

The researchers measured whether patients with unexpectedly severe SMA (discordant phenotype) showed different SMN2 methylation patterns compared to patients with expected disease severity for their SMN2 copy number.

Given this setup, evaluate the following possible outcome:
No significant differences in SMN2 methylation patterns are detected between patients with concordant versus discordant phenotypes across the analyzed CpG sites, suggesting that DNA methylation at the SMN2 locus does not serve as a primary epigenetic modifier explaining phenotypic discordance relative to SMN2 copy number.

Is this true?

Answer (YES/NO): YES